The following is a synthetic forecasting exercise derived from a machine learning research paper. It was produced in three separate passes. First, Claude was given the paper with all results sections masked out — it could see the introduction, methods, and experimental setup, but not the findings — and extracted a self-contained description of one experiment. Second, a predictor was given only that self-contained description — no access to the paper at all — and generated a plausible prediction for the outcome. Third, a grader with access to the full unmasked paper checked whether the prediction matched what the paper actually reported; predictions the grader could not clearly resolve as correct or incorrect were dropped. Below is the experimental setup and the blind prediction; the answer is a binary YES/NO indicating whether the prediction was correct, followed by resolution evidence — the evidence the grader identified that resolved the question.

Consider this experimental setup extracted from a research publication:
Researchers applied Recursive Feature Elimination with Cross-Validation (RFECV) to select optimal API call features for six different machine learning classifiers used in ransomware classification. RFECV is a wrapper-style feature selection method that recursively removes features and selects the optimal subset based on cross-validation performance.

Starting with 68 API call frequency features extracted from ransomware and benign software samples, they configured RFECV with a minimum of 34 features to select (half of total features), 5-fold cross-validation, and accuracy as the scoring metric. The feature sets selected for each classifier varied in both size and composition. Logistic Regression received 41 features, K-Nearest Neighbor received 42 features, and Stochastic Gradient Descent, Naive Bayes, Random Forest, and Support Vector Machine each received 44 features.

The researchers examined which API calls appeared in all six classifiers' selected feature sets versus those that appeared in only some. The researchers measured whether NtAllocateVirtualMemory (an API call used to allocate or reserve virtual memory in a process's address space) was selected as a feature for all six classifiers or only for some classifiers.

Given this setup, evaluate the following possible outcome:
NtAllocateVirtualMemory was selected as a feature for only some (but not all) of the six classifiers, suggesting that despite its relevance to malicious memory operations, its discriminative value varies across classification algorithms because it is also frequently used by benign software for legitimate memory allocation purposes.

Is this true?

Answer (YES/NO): YES